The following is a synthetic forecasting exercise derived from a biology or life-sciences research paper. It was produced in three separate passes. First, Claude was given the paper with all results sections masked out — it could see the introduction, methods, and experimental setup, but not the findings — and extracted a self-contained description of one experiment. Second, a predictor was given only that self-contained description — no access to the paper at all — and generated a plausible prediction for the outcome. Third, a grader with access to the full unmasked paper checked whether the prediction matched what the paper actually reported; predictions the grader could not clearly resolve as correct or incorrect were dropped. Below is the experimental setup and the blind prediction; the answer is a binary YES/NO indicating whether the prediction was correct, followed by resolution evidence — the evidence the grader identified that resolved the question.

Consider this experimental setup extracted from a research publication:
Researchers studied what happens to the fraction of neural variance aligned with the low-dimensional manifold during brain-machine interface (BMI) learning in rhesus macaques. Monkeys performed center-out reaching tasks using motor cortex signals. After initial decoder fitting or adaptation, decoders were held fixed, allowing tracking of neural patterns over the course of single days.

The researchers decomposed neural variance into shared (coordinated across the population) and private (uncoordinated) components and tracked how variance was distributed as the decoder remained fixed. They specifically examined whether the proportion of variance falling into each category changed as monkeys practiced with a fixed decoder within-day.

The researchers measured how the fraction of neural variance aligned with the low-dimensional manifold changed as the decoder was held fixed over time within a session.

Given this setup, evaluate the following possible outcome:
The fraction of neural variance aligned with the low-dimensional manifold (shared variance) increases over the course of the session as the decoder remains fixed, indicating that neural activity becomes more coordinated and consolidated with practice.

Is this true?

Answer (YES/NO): NO